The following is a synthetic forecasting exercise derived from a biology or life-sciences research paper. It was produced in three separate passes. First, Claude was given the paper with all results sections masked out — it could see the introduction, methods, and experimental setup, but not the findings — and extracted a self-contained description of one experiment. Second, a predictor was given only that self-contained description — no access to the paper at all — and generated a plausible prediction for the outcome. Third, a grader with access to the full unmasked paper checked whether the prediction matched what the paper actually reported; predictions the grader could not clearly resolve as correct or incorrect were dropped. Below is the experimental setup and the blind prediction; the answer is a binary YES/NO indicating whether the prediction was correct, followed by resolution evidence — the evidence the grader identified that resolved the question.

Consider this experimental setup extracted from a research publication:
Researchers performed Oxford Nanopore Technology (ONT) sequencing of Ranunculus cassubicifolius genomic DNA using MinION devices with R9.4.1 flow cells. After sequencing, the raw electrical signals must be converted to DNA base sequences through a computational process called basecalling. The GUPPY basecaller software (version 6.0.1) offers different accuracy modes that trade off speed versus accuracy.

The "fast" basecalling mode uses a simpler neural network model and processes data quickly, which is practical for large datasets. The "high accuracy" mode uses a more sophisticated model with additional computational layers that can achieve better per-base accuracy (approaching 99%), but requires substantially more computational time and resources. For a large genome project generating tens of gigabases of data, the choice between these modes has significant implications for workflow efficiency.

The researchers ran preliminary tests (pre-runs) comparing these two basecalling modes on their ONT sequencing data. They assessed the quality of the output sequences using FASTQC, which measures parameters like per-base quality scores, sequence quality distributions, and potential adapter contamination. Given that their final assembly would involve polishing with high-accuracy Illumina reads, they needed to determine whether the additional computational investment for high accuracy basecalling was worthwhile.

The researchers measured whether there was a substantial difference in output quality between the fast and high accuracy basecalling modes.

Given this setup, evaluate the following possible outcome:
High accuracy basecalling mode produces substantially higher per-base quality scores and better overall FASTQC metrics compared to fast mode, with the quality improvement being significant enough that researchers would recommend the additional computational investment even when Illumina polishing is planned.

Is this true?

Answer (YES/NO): NO